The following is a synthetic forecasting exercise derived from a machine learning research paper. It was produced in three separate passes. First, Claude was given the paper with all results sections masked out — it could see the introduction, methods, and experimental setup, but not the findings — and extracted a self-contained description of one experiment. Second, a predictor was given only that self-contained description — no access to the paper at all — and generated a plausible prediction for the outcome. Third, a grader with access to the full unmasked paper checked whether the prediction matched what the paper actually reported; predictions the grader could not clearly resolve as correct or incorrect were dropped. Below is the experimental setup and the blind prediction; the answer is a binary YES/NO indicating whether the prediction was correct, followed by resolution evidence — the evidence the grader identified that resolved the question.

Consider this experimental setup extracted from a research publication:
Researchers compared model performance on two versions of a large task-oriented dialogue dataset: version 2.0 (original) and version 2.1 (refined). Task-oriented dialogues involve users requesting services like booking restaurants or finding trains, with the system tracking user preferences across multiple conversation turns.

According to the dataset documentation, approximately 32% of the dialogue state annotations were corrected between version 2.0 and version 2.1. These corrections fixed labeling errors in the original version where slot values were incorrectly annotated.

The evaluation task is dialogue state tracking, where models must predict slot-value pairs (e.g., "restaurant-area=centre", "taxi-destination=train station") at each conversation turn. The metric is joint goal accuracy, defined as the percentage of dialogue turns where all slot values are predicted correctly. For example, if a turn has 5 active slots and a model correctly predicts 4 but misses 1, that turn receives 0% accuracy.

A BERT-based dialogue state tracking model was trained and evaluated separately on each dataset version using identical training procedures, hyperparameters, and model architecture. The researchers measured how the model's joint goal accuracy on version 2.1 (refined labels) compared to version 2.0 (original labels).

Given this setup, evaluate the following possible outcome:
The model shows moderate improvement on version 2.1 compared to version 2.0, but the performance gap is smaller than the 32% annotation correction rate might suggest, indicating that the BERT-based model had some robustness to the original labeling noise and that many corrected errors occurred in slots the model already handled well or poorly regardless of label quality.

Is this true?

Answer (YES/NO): YES